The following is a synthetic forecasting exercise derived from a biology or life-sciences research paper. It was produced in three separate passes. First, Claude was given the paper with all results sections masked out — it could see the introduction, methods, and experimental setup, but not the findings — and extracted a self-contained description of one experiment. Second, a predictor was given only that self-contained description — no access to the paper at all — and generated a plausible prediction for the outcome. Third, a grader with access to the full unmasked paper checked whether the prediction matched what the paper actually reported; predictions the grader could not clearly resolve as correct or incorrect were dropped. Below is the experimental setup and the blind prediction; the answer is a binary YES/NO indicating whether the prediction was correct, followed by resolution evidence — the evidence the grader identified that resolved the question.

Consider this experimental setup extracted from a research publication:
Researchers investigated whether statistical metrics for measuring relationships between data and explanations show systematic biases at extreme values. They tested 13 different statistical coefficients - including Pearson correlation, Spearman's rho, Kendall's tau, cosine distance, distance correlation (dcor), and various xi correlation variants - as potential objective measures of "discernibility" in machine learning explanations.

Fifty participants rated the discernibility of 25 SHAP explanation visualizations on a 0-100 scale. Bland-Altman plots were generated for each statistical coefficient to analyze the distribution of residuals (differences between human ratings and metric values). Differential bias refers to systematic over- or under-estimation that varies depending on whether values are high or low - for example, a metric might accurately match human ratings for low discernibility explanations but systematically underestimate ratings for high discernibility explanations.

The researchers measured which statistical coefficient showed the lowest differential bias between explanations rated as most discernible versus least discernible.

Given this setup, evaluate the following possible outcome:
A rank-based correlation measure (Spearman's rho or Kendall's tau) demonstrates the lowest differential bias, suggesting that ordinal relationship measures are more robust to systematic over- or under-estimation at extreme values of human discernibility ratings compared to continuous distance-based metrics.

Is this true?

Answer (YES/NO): NO